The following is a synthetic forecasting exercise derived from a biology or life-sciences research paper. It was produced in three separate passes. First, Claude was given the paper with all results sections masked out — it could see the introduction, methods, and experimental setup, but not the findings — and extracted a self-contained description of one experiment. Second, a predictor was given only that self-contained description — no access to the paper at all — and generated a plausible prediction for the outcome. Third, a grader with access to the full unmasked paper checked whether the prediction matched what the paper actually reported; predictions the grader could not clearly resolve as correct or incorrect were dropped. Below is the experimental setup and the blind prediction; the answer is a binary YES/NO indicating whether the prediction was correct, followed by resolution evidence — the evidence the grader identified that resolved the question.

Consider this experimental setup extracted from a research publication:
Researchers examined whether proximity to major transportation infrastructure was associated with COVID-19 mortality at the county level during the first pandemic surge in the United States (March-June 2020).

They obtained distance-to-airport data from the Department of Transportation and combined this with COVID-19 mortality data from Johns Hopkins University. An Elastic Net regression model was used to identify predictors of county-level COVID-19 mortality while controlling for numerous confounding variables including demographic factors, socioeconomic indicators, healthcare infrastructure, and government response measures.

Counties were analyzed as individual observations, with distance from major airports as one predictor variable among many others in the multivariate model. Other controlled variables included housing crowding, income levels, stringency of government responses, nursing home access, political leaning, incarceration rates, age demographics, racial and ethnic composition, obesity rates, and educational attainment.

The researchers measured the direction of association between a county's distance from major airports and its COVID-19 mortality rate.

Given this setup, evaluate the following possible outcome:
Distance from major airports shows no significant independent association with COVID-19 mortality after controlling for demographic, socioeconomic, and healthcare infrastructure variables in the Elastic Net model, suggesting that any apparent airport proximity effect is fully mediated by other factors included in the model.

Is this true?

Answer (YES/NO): NO